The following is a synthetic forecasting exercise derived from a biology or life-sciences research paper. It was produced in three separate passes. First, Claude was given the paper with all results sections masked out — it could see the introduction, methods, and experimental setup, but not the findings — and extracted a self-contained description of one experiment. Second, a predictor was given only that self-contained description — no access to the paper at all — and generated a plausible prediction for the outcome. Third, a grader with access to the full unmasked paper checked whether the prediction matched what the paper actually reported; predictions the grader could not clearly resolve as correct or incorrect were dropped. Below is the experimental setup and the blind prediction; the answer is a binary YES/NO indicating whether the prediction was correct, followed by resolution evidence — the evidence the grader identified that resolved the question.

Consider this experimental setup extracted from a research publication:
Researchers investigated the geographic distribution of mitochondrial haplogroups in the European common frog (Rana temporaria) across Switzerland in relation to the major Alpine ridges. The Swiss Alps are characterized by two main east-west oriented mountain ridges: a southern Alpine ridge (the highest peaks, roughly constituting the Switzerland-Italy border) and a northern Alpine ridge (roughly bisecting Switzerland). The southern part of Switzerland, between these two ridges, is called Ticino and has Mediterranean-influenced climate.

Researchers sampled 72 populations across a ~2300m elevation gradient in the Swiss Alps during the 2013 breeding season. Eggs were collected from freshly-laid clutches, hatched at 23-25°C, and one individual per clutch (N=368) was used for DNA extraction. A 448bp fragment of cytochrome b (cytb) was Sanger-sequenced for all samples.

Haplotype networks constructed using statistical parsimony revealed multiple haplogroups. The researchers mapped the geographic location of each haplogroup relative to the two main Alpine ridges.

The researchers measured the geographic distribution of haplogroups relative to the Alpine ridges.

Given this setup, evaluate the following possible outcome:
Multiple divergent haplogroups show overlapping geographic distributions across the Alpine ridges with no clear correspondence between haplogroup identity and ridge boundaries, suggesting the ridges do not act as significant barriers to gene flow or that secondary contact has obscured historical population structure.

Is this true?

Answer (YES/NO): NO